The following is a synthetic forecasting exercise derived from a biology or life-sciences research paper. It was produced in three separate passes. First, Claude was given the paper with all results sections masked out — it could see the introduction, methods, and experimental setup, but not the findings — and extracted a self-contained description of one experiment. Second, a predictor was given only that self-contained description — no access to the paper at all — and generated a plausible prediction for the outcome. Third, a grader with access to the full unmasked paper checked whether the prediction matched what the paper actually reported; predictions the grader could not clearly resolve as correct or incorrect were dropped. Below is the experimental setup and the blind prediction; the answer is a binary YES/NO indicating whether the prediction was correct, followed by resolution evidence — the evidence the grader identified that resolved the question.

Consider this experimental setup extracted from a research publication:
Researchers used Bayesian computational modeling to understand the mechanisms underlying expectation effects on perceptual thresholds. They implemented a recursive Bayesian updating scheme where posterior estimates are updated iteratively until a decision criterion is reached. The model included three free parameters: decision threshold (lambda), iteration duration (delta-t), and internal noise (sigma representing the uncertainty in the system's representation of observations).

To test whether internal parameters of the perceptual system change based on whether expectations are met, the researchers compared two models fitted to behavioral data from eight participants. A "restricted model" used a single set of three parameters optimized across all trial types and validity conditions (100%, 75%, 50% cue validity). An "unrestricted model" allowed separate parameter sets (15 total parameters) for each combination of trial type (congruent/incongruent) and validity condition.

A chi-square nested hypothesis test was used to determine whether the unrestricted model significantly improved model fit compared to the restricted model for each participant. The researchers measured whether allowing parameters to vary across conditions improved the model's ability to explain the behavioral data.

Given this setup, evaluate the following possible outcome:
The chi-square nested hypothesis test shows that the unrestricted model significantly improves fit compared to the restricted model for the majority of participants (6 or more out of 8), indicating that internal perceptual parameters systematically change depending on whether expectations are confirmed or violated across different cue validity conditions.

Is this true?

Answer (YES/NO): NO